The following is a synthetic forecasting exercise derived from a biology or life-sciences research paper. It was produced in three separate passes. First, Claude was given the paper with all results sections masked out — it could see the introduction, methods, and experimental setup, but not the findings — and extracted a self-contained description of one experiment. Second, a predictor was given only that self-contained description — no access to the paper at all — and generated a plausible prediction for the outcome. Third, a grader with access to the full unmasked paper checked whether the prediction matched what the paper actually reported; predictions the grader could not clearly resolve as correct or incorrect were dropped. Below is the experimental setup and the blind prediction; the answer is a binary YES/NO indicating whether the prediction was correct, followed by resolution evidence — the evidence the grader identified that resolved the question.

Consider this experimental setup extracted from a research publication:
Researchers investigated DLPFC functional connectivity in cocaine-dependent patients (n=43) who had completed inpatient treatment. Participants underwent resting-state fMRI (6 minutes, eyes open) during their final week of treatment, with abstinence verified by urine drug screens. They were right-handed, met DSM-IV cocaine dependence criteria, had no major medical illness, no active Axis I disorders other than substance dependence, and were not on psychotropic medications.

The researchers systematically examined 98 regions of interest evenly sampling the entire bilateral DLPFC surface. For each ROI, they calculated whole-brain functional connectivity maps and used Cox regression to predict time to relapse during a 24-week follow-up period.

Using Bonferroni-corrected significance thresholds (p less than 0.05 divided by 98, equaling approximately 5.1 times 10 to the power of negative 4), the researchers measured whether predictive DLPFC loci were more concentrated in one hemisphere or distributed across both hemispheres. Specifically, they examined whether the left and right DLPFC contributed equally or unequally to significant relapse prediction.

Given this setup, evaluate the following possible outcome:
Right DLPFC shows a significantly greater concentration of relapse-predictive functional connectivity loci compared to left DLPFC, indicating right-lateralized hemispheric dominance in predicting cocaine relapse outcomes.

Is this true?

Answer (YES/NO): NO